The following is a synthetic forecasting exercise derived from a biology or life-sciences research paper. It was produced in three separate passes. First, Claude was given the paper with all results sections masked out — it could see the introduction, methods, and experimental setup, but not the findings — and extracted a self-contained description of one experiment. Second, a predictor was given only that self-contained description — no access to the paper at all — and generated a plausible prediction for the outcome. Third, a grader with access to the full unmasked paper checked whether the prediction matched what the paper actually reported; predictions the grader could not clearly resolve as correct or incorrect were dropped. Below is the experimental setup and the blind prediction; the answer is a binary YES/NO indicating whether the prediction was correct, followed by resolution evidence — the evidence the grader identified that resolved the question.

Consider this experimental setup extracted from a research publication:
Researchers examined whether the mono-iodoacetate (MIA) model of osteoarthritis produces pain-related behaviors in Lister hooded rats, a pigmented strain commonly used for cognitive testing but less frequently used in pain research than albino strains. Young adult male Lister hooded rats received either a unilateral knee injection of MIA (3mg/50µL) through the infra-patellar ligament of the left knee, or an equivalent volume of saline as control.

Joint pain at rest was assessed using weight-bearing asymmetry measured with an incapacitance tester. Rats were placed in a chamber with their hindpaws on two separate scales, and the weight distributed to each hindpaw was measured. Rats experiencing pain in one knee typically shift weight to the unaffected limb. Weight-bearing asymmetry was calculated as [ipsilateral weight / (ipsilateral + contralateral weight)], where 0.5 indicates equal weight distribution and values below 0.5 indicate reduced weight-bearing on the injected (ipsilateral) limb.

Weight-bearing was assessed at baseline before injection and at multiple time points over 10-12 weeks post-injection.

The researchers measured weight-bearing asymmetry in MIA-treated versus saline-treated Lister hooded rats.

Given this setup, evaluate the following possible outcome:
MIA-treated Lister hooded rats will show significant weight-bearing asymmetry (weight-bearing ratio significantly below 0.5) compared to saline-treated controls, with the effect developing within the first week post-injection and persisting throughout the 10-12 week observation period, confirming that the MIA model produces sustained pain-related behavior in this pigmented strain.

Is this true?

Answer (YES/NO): YES